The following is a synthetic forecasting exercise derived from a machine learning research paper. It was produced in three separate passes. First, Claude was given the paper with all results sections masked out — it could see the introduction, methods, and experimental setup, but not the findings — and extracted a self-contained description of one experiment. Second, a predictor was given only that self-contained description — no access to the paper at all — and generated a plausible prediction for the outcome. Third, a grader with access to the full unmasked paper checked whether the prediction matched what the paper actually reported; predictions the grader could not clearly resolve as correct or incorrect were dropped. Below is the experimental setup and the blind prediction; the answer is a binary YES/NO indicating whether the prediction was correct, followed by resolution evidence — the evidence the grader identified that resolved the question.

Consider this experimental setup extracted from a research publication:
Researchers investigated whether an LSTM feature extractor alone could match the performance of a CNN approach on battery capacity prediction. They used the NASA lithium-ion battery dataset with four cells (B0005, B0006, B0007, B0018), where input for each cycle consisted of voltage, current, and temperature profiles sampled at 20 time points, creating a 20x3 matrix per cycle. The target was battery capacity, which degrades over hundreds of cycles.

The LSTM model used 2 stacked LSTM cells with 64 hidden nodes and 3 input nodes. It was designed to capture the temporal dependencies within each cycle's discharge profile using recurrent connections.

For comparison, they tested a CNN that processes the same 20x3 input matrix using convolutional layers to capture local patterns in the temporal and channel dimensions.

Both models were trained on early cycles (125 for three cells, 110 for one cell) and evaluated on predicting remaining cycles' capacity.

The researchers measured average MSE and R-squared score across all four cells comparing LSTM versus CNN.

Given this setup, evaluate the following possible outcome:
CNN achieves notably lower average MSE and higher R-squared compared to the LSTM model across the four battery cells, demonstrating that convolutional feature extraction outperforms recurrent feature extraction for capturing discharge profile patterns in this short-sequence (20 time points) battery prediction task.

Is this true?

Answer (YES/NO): YES